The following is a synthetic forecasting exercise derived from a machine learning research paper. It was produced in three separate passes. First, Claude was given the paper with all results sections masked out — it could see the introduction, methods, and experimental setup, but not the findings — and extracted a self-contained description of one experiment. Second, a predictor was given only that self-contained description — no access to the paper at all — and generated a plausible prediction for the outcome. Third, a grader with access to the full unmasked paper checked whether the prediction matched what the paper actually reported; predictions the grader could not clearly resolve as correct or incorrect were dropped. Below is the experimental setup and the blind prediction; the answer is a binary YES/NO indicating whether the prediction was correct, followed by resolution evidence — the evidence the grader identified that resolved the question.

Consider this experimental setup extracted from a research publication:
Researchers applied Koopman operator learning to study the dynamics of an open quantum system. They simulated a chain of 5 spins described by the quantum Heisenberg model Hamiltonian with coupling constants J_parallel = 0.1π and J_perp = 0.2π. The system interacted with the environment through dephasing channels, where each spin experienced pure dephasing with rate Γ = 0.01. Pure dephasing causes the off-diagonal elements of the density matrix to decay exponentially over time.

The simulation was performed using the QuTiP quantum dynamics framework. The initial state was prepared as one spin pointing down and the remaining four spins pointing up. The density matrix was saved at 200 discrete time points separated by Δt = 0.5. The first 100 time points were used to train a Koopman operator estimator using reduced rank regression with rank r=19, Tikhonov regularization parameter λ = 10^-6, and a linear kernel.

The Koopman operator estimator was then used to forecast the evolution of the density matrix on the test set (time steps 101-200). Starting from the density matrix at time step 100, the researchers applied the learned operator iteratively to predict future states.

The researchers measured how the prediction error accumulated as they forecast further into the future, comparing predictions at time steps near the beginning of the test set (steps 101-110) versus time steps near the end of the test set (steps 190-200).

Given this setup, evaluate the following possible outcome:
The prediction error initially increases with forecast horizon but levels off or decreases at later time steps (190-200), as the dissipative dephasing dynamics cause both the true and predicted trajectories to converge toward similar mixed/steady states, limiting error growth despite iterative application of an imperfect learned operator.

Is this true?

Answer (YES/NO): NO